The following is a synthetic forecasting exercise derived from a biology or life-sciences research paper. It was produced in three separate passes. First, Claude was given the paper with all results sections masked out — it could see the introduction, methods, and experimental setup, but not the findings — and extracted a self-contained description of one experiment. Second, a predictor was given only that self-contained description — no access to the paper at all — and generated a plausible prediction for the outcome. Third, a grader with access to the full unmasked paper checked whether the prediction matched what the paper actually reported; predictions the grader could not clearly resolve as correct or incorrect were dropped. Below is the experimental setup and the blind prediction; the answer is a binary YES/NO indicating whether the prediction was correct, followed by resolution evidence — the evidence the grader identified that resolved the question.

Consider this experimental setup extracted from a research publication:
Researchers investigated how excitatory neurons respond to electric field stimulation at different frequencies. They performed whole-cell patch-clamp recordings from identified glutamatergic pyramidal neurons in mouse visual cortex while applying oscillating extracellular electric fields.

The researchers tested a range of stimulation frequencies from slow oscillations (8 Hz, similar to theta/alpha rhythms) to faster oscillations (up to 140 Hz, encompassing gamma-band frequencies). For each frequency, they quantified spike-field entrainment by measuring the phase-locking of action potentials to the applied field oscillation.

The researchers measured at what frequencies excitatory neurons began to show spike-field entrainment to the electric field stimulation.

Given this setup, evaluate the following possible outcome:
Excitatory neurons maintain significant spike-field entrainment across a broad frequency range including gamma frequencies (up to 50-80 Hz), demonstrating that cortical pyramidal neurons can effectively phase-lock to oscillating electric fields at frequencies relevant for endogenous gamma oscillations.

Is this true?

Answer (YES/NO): NO